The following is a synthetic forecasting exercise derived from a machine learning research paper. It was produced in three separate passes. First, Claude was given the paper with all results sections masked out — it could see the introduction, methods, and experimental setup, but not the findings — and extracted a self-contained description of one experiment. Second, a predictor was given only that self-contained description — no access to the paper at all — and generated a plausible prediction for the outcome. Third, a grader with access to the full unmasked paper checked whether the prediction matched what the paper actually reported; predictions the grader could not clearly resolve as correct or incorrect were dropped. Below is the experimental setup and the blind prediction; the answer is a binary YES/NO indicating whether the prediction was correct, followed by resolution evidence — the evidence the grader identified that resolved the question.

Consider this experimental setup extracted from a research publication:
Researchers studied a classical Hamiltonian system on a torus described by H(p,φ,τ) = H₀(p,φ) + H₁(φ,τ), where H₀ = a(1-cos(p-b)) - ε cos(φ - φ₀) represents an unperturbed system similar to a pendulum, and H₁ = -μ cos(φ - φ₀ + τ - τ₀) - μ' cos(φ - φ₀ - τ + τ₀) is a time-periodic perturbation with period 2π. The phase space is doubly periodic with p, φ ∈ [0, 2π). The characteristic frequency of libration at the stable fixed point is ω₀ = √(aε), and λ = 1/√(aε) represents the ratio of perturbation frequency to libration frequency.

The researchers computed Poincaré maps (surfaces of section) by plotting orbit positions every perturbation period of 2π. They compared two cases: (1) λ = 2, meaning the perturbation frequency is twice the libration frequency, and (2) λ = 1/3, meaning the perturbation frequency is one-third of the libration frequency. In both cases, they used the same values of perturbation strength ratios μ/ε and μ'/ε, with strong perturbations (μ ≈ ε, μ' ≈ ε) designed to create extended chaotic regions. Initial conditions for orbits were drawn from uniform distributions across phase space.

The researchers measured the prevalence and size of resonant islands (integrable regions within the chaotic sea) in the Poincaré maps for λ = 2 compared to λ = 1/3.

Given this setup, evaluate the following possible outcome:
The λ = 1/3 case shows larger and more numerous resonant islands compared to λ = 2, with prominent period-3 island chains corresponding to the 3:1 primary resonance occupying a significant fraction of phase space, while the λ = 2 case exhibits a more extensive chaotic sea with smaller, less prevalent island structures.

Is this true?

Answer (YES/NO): NO